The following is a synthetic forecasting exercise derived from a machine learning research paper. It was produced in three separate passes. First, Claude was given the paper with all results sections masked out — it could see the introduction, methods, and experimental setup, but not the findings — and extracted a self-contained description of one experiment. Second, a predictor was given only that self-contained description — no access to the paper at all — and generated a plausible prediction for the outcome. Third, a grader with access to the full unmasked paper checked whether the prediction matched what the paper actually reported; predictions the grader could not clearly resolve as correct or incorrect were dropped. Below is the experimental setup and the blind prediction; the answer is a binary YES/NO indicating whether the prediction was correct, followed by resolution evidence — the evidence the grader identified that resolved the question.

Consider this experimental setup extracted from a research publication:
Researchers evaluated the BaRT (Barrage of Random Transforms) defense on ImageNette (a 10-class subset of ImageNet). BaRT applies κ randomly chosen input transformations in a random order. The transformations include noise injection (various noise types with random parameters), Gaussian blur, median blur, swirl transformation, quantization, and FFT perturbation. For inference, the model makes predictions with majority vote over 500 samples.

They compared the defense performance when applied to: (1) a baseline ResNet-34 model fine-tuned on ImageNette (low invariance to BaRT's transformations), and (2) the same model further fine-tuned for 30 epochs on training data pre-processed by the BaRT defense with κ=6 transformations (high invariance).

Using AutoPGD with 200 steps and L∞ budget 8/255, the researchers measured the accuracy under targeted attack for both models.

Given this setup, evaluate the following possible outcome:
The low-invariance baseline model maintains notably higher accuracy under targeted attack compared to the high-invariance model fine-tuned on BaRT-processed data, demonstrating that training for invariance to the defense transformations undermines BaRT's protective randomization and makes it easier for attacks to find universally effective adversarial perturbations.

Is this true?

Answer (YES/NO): YES